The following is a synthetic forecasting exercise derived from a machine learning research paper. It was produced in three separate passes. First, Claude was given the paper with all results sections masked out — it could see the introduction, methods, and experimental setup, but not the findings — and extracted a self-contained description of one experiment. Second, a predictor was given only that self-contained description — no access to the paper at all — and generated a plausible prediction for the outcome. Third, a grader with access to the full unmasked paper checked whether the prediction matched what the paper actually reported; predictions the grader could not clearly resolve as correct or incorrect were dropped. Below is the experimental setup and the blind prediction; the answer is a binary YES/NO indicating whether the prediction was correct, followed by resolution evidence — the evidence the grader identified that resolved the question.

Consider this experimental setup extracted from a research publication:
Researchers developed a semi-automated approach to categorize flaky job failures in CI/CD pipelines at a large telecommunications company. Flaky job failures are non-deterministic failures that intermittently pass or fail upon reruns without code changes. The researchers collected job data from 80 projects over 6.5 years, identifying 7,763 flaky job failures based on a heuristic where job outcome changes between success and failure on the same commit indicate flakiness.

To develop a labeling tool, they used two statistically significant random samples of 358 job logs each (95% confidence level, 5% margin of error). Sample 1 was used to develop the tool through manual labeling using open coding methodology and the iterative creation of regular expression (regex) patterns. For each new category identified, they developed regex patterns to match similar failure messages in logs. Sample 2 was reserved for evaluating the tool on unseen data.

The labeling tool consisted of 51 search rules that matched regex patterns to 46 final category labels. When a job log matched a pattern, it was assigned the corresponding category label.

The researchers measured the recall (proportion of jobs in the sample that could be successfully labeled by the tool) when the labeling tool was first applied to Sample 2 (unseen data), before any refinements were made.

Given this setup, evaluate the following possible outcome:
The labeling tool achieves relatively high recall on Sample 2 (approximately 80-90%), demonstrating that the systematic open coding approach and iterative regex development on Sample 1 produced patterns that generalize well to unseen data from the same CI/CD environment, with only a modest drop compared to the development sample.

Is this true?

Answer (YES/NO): YES